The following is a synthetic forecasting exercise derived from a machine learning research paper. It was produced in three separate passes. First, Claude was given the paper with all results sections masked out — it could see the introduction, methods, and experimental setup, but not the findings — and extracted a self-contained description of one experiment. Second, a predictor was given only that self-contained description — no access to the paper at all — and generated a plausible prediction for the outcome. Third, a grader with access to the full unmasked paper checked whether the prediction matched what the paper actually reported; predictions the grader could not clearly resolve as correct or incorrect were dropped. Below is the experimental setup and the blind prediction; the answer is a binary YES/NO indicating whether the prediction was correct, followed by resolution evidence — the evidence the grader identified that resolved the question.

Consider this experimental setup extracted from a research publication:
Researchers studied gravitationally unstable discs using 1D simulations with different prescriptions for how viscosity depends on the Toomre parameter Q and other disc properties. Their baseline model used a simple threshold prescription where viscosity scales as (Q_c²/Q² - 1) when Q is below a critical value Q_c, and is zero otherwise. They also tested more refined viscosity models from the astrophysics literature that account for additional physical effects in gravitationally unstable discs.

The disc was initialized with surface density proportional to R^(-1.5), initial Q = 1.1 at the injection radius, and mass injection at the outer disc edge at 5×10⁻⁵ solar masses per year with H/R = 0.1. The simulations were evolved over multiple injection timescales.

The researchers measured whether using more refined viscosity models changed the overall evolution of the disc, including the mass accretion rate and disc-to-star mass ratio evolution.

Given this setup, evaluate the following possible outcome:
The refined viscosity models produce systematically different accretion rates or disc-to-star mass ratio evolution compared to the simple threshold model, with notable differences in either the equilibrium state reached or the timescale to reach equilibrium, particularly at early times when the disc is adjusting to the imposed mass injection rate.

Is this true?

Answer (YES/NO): NO